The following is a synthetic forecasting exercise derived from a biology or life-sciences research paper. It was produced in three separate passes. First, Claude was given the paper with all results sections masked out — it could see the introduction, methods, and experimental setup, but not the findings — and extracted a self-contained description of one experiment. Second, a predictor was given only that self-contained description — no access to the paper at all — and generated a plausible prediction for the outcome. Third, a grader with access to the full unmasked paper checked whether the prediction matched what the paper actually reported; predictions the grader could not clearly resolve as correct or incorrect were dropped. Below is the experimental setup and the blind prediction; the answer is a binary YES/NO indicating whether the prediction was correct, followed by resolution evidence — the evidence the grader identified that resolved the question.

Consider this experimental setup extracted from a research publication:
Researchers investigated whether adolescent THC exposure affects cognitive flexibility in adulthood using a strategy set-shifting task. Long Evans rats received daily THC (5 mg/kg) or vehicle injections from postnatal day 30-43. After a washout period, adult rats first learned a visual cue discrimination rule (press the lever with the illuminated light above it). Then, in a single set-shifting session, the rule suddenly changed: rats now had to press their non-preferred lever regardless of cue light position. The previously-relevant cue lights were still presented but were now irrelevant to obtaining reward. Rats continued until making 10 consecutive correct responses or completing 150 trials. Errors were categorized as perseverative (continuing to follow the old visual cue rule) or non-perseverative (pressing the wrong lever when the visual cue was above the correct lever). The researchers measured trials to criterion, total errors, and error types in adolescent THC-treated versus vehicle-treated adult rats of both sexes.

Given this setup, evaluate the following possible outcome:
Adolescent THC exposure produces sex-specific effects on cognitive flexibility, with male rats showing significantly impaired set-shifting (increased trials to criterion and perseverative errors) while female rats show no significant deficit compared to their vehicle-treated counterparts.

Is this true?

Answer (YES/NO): NO